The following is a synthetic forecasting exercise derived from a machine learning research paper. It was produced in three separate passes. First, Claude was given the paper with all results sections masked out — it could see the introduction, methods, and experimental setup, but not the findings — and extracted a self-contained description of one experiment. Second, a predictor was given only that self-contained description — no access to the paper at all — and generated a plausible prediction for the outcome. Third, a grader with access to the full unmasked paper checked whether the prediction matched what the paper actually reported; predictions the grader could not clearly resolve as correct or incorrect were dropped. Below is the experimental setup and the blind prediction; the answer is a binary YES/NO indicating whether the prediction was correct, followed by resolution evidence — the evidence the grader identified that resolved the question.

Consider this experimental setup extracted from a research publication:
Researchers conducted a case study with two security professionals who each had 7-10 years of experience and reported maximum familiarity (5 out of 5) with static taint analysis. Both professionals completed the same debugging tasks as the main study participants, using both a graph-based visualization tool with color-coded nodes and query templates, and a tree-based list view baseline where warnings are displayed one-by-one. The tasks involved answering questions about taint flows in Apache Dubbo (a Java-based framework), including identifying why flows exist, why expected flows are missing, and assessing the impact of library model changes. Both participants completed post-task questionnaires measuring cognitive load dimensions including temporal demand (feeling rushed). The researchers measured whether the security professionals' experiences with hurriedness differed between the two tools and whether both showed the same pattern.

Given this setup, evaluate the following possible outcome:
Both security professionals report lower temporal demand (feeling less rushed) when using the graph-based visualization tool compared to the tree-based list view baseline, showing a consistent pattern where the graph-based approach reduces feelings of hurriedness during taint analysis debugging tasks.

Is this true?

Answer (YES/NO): NO